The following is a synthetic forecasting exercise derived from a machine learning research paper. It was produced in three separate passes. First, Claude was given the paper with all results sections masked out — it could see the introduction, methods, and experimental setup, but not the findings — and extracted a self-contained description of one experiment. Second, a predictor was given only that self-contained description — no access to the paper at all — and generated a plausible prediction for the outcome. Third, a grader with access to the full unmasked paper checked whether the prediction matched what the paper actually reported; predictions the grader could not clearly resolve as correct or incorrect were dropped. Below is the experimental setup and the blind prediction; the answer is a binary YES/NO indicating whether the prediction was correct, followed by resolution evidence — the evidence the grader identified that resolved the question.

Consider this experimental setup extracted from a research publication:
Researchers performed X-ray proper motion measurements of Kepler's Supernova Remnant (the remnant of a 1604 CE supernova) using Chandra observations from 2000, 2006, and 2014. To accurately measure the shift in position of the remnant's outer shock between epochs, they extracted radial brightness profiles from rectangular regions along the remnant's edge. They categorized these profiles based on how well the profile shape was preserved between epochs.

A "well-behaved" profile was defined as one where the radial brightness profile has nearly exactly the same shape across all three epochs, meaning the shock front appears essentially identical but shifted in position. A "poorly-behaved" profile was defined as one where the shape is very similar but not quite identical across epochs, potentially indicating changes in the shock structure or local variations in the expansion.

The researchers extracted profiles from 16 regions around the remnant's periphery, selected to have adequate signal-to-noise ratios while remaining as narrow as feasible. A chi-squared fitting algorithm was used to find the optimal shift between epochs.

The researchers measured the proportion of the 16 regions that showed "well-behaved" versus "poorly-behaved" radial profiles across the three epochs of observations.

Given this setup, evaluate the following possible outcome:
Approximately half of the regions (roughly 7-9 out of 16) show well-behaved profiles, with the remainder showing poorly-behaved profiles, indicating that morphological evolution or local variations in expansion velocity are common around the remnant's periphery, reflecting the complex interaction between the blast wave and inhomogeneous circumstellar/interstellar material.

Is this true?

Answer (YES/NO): NO